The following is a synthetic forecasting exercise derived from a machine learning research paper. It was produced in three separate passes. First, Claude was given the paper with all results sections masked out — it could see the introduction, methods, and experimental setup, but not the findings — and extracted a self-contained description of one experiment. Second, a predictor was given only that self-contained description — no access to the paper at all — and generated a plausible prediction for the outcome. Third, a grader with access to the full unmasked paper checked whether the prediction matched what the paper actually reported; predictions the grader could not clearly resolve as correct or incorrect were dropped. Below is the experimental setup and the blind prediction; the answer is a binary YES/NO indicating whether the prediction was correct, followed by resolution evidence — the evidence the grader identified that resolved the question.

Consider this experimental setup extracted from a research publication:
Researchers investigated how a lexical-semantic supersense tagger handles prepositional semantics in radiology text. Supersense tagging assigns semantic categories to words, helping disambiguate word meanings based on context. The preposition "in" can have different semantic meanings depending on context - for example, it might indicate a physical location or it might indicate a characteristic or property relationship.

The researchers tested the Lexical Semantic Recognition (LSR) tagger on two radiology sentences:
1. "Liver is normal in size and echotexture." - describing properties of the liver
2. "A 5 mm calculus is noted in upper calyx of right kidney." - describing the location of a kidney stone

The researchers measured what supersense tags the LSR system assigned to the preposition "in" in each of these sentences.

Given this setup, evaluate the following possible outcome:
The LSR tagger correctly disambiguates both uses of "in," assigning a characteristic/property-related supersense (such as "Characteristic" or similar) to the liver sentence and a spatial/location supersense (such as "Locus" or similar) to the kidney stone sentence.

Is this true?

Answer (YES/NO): YES